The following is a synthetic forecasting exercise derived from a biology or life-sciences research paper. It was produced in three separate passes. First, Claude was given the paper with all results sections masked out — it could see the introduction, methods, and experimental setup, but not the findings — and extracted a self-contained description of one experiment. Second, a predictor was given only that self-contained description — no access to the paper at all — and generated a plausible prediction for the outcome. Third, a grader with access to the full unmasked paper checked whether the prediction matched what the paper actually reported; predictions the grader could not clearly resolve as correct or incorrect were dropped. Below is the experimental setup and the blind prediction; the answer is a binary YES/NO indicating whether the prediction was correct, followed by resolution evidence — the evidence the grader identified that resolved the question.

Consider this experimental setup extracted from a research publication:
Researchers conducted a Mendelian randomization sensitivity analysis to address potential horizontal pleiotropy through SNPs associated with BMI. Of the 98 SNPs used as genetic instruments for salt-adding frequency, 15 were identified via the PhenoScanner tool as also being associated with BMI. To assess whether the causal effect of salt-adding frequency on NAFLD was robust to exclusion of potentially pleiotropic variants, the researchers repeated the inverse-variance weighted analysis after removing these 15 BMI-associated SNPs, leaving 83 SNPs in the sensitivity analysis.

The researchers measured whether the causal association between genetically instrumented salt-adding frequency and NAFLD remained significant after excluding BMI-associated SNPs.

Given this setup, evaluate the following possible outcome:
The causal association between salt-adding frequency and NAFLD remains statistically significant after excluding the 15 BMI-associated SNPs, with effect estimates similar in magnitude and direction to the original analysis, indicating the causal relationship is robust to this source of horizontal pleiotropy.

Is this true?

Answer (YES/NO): YES